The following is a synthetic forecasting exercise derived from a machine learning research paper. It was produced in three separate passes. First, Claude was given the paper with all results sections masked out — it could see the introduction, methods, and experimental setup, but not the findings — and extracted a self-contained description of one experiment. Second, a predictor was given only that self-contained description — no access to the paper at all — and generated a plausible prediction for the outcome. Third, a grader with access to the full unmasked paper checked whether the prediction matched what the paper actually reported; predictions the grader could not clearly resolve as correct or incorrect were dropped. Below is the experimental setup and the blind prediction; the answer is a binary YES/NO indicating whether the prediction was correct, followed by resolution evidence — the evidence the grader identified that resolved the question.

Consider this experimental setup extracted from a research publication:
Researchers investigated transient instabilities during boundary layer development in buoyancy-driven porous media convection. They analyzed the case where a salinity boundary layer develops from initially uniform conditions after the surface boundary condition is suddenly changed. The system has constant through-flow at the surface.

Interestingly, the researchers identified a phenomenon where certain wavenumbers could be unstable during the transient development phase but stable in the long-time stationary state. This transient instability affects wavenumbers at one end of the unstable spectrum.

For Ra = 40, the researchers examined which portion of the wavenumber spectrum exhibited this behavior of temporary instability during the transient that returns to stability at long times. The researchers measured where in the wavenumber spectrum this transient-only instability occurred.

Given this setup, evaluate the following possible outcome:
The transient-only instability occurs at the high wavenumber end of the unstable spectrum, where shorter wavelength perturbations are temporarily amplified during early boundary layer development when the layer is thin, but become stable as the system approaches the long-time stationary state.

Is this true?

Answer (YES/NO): YES